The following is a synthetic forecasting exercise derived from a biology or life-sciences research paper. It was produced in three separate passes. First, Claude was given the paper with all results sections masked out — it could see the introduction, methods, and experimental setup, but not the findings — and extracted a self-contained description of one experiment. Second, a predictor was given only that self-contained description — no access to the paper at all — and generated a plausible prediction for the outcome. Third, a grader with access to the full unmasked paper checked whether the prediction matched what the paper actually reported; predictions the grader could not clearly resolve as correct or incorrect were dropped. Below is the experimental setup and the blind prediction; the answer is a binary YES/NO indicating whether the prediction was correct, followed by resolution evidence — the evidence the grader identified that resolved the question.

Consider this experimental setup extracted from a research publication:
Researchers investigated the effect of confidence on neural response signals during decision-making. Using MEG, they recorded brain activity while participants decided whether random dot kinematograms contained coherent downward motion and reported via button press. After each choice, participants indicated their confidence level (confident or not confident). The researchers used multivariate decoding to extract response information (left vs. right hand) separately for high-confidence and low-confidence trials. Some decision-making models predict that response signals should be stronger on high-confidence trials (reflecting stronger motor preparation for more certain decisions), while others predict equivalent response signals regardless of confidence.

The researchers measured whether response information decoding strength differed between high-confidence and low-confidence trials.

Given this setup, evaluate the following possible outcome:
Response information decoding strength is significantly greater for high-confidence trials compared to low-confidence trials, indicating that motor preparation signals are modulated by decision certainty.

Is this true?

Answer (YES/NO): NO